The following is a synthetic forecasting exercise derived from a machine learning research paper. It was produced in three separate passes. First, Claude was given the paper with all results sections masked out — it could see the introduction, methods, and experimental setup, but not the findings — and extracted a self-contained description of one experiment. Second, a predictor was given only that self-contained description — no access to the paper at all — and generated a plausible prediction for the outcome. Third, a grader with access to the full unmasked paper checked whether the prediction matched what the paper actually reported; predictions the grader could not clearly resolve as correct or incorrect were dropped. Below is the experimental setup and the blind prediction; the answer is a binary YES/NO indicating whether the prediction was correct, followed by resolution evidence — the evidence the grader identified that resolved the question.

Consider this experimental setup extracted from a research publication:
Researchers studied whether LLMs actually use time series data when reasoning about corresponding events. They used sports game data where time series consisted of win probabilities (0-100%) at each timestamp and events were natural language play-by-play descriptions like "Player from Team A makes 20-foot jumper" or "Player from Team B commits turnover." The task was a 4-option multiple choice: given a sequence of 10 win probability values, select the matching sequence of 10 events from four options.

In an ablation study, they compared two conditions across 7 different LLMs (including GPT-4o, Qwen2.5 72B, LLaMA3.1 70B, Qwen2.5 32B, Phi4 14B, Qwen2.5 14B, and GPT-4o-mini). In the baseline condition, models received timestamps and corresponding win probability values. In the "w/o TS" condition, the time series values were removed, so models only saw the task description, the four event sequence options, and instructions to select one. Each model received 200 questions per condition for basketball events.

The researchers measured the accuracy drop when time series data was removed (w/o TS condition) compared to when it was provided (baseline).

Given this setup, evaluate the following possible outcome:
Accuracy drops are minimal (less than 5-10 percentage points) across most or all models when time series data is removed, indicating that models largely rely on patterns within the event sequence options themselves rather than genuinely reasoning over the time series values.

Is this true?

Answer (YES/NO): NO